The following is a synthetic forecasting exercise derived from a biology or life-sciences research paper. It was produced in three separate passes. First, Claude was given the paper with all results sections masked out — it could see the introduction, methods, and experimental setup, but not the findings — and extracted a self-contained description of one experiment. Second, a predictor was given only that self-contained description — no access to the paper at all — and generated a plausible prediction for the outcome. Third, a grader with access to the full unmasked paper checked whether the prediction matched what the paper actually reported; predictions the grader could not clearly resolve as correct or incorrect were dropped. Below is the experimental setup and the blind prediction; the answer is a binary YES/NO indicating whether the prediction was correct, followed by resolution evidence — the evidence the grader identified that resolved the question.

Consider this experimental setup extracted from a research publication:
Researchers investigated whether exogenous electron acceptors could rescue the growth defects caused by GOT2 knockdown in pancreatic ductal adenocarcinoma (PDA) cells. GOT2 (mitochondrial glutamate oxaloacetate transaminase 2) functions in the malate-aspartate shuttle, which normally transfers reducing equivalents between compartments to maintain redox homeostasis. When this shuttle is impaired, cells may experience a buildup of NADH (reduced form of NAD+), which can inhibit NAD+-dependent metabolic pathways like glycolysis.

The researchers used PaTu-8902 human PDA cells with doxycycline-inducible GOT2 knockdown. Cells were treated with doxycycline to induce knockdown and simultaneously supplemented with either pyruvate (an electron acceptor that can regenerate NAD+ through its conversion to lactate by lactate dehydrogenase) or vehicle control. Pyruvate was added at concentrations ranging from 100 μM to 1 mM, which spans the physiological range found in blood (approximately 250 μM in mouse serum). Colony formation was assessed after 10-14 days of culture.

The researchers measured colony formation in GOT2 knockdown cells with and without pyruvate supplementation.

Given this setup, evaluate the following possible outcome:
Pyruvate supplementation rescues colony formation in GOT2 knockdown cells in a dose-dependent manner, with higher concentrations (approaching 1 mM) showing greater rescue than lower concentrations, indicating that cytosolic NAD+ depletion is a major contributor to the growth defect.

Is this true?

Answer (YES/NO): YES